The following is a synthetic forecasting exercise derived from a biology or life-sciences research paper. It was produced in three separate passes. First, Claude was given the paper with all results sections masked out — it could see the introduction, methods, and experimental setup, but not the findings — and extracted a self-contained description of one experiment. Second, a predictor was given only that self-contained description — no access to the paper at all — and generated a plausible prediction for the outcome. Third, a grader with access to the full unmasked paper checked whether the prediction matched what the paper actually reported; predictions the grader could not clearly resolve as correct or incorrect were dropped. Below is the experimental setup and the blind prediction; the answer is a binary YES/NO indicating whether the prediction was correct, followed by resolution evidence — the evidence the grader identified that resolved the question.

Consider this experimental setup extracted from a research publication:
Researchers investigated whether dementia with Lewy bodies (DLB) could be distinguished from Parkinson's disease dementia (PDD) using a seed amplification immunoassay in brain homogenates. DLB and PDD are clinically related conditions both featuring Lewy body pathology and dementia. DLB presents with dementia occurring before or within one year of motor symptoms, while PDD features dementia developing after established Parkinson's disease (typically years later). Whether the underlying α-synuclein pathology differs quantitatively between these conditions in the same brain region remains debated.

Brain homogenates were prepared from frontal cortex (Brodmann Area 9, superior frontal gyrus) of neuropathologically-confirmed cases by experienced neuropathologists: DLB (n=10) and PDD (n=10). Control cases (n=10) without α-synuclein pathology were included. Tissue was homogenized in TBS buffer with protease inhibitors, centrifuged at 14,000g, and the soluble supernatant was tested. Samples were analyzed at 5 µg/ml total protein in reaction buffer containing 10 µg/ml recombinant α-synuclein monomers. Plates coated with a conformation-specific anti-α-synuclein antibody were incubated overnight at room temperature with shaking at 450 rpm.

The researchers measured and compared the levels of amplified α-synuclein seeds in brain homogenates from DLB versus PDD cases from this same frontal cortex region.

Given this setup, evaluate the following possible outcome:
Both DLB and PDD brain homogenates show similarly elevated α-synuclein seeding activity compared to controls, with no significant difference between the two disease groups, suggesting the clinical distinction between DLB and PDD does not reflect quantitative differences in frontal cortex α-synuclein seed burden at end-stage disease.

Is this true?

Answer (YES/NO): YES